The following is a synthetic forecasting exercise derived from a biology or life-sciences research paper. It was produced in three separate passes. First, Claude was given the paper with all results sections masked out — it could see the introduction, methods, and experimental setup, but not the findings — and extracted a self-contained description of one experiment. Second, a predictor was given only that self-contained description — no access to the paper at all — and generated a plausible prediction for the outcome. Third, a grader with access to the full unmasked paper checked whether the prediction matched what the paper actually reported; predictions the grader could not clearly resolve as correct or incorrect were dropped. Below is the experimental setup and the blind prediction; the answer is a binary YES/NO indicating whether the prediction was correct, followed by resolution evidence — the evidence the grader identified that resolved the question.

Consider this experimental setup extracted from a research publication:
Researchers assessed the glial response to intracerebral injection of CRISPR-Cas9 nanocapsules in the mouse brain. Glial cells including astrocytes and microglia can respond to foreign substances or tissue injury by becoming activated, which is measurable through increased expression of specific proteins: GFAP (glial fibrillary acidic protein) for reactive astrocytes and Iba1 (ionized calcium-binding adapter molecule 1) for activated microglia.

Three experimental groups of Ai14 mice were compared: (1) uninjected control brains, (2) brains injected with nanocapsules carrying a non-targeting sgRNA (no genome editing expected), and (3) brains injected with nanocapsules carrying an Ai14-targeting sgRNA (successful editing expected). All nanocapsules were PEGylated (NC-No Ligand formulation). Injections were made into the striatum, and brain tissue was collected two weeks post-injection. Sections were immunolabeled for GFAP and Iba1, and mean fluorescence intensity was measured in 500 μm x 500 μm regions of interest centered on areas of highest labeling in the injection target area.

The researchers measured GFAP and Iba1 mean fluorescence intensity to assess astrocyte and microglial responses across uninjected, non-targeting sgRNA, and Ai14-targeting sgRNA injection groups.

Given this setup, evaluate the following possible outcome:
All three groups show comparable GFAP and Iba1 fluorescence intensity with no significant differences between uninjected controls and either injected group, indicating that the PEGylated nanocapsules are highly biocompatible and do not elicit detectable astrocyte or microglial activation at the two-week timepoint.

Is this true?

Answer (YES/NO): NO